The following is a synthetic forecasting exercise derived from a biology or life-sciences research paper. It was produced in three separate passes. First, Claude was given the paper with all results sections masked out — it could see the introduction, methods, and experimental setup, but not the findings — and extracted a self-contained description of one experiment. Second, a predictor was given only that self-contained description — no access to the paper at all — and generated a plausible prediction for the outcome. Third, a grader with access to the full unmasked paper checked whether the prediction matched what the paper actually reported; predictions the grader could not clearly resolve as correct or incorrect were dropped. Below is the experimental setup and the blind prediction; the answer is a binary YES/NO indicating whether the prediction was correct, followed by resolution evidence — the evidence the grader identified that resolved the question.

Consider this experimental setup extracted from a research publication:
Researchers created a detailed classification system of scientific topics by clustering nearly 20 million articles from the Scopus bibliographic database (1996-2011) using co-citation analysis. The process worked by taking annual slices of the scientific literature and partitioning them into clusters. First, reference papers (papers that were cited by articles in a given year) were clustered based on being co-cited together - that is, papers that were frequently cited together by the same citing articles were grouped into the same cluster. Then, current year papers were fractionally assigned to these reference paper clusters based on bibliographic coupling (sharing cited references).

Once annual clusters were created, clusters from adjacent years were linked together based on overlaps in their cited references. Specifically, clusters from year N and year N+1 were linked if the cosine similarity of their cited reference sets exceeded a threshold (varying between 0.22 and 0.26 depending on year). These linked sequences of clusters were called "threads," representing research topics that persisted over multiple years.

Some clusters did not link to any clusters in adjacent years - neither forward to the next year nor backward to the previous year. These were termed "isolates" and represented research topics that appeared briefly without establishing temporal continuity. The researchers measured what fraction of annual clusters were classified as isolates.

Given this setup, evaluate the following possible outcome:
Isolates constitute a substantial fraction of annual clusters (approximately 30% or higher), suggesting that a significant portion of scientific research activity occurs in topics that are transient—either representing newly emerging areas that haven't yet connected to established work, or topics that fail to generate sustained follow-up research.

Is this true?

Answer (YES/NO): YES